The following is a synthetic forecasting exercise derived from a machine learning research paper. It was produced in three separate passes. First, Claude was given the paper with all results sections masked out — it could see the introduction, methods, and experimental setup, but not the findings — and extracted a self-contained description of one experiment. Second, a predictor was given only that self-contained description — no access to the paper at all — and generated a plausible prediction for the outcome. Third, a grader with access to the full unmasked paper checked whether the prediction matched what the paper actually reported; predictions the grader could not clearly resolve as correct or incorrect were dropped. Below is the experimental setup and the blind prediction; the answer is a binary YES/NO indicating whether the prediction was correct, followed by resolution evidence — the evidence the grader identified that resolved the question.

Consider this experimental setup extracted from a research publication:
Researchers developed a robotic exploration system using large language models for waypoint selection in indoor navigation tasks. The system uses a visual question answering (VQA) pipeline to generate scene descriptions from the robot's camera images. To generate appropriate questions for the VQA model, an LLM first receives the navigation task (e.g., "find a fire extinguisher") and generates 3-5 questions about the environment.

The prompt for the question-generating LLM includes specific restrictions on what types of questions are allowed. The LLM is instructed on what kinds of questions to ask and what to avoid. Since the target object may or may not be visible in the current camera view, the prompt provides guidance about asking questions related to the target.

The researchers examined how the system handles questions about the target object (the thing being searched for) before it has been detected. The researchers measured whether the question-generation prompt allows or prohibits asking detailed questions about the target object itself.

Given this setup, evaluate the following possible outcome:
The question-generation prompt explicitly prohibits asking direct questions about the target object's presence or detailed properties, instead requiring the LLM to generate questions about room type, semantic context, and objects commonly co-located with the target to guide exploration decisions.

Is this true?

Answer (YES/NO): NO